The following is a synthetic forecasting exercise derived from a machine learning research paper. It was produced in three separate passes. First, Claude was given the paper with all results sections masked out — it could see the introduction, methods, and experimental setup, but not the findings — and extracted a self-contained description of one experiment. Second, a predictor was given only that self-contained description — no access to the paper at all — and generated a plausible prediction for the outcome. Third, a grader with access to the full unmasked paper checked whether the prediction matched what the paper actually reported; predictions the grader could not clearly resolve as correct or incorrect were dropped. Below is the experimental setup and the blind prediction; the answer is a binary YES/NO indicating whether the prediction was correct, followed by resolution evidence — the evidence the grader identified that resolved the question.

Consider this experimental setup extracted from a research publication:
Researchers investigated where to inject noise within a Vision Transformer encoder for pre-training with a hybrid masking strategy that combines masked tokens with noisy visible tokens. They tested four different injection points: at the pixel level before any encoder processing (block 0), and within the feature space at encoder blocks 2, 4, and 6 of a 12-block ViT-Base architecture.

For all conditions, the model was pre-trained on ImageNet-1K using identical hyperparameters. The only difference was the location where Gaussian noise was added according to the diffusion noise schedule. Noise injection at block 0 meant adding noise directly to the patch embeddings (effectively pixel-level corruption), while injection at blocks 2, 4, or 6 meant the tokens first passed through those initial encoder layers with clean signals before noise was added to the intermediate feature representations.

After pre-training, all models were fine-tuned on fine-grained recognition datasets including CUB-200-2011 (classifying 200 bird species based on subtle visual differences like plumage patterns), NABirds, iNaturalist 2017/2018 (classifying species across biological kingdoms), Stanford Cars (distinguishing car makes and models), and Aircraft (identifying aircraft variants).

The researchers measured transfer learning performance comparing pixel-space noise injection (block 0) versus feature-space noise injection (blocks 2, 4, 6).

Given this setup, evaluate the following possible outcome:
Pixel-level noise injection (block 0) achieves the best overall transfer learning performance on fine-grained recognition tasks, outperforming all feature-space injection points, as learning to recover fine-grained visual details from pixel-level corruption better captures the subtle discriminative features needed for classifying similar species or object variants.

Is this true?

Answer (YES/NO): NO